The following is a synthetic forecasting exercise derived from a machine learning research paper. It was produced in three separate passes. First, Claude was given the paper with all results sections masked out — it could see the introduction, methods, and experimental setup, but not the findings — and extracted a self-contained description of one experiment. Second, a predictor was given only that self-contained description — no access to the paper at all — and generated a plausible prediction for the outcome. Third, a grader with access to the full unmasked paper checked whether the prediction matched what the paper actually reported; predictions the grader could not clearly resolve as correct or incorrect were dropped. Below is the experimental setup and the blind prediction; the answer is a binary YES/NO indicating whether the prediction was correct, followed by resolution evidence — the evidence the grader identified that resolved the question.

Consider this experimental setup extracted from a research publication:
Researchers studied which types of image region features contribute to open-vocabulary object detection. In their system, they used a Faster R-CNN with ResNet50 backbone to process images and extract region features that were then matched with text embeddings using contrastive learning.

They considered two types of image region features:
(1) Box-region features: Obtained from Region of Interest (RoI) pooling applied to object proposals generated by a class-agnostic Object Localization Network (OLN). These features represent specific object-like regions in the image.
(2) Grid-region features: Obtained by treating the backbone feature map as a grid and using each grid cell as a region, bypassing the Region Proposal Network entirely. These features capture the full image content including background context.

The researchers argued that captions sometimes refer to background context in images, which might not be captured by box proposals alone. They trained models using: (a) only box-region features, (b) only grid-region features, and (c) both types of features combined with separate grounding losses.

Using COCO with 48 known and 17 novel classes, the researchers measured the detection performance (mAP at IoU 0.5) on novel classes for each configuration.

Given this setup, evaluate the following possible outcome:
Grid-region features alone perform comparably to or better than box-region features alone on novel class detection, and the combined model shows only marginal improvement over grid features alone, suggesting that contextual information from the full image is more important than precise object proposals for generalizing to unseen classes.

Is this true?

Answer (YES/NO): NO